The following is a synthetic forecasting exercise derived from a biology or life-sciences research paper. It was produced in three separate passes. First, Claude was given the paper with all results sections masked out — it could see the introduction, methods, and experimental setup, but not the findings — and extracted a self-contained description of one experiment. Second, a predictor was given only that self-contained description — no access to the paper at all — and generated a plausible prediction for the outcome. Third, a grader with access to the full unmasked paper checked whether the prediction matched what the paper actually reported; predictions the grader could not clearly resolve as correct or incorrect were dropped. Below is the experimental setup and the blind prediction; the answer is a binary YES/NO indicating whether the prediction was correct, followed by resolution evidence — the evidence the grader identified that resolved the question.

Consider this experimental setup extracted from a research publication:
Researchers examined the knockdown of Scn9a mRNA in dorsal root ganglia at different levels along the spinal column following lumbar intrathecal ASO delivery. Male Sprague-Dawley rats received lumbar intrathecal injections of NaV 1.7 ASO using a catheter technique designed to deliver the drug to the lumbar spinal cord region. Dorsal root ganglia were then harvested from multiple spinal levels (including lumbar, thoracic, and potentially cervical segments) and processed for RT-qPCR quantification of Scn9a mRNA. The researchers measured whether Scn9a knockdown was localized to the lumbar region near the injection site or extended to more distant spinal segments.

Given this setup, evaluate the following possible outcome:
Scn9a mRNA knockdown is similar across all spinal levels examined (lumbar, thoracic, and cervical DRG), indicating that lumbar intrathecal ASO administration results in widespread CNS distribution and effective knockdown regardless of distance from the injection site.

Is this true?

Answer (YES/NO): NO